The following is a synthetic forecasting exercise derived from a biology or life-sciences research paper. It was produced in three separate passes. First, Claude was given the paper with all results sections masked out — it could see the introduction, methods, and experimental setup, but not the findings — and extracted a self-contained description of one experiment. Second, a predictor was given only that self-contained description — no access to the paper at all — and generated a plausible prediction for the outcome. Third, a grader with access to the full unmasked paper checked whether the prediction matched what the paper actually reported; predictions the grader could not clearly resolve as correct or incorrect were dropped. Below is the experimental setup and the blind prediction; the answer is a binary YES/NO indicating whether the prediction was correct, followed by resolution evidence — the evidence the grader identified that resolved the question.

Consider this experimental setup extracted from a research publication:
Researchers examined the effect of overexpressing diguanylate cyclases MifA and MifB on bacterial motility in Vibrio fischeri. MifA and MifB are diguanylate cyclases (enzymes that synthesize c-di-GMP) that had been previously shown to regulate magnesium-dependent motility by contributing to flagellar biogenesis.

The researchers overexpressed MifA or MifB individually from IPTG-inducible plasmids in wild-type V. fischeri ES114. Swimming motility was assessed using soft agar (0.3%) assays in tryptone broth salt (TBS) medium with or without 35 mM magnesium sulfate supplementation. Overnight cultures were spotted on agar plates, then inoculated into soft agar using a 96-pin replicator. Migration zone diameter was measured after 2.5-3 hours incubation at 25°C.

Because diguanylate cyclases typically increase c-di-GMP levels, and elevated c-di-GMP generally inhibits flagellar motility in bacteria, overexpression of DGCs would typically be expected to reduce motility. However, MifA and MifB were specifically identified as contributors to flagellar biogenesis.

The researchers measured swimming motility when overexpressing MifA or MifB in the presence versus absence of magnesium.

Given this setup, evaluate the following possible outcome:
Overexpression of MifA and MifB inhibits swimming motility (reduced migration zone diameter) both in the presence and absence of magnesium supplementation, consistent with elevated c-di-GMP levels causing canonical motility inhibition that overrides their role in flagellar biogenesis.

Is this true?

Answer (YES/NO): YES